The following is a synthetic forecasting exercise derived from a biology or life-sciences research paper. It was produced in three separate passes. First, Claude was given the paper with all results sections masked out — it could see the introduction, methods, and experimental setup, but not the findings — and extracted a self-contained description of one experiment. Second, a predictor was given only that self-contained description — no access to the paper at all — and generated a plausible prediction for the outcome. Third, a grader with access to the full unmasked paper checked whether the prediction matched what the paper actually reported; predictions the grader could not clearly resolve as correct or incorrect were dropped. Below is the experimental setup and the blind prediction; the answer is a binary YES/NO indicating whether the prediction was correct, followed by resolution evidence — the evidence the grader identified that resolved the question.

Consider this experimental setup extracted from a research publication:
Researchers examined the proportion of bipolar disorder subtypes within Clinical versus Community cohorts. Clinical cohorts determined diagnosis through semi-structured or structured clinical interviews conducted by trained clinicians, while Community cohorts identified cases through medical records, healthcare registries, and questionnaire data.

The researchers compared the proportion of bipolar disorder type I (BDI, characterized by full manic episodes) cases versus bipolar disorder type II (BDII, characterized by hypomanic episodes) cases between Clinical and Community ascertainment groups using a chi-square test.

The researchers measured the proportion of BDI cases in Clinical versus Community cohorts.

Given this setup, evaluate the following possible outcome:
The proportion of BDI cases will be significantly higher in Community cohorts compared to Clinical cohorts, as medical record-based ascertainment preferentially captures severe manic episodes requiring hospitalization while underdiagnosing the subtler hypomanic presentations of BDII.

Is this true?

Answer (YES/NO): NO